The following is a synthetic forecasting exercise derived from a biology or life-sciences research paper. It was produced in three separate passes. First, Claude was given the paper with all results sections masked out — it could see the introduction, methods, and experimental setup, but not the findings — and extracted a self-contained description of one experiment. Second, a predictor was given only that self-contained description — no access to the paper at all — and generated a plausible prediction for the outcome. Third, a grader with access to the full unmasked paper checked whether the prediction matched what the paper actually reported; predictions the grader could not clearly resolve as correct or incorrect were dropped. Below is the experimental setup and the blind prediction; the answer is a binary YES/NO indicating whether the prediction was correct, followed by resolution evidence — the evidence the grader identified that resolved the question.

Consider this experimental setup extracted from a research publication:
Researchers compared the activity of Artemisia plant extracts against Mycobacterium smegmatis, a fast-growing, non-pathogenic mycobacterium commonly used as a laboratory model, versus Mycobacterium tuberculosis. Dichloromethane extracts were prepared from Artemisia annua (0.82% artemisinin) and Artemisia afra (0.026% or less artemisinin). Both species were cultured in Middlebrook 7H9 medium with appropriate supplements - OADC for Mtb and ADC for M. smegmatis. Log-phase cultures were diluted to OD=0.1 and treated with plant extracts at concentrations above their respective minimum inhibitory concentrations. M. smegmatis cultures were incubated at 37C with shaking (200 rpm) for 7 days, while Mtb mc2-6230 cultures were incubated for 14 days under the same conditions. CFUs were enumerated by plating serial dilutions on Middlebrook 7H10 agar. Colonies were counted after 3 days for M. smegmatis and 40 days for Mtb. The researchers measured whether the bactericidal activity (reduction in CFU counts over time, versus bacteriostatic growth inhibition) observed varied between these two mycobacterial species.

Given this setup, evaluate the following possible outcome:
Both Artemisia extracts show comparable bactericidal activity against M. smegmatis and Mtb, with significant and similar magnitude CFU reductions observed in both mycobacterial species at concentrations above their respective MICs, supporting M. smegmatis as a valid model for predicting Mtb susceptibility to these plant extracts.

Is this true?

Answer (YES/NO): NO